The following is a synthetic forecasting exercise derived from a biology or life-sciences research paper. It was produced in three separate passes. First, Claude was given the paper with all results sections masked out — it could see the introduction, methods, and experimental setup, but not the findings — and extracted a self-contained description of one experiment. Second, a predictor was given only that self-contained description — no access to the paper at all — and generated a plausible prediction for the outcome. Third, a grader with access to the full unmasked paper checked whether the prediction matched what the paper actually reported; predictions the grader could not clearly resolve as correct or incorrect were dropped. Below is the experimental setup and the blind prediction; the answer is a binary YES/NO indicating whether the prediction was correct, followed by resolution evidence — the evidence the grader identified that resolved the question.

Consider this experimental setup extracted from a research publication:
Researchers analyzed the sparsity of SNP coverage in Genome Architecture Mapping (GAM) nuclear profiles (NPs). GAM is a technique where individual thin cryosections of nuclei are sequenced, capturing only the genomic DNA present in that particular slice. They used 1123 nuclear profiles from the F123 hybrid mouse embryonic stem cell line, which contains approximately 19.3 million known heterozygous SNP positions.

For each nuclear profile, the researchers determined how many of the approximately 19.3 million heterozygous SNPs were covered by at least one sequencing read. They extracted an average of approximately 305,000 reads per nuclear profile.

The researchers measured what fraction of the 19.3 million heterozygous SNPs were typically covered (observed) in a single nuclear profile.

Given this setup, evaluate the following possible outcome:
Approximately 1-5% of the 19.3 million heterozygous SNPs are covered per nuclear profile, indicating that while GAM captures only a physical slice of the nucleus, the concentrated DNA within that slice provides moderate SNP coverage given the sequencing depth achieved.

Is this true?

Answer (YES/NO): NO